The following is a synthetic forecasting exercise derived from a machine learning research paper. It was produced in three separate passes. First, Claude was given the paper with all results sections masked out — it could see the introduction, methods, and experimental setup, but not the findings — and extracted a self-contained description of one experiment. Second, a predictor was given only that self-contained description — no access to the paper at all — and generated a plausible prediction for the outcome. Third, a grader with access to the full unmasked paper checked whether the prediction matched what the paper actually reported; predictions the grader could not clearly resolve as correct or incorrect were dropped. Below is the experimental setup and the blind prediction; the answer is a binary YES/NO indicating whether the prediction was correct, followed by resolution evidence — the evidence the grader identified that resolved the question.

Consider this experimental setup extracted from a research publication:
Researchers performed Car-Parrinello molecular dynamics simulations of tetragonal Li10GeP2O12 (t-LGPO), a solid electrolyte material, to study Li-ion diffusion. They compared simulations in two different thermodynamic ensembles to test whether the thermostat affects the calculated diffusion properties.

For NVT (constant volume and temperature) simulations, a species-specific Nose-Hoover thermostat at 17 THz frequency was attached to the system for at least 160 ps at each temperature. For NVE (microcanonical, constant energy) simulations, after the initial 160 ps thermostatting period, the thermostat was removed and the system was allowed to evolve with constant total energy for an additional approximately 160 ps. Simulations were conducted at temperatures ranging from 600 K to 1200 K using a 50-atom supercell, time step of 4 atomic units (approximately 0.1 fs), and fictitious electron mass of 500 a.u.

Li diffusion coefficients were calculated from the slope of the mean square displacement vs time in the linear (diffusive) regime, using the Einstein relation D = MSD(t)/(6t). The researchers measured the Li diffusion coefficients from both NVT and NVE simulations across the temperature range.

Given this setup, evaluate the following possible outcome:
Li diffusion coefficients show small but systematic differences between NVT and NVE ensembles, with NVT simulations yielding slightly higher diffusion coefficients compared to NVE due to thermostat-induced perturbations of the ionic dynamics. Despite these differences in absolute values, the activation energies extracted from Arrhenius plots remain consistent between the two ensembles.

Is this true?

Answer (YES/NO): NO